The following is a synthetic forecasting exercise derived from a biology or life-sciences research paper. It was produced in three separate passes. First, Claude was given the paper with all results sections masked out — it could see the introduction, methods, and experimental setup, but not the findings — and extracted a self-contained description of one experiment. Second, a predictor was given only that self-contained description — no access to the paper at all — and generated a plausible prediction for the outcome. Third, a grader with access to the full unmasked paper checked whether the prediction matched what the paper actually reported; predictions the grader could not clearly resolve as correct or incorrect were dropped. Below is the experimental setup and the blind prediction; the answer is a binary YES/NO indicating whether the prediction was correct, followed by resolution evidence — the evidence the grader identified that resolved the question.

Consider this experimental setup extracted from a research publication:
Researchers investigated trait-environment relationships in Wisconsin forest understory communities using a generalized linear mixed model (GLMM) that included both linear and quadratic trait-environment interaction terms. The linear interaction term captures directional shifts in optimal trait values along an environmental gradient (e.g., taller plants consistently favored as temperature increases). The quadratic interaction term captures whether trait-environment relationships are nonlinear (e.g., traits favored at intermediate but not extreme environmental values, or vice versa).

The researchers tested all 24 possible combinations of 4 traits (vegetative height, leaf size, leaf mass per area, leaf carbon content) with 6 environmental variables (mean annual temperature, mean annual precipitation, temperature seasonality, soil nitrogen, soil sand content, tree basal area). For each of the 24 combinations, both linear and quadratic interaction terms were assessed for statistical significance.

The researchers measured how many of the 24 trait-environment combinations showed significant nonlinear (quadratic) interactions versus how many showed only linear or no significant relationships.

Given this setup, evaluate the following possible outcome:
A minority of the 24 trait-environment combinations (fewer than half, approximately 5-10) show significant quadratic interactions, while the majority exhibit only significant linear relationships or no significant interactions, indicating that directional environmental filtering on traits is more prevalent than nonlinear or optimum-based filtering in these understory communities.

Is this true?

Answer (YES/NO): NO